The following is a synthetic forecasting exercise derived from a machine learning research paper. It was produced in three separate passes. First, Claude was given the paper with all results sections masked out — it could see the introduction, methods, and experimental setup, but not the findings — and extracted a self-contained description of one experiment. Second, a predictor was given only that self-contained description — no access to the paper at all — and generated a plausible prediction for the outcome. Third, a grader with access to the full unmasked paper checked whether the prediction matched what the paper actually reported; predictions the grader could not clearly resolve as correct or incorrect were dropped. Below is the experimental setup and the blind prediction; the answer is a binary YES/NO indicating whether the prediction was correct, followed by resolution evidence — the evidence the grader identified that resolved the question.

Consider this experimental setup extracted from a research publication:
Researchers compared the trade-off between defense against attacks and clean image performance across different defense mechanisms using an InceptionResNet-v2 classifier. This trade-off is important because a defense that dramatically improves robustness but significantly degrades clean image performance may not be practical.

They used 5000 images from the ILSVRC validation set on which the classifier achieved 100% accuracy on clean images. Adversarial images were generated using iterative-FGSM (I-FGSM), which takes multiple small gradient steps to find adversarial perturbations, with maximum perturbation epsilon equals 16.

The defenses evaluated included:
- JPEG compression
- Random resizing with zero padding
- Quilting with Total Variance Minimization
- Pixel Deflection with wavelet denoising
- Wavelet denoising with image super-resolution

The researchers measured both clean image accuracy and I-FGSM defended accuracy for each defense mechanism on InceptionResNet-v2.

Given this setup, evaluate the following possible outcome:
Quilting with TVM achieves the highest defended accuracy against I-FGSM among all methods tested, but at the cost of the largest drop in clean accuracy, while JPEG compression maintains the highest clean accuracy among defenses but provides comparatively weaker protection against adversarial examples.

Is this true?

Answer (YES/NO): NO